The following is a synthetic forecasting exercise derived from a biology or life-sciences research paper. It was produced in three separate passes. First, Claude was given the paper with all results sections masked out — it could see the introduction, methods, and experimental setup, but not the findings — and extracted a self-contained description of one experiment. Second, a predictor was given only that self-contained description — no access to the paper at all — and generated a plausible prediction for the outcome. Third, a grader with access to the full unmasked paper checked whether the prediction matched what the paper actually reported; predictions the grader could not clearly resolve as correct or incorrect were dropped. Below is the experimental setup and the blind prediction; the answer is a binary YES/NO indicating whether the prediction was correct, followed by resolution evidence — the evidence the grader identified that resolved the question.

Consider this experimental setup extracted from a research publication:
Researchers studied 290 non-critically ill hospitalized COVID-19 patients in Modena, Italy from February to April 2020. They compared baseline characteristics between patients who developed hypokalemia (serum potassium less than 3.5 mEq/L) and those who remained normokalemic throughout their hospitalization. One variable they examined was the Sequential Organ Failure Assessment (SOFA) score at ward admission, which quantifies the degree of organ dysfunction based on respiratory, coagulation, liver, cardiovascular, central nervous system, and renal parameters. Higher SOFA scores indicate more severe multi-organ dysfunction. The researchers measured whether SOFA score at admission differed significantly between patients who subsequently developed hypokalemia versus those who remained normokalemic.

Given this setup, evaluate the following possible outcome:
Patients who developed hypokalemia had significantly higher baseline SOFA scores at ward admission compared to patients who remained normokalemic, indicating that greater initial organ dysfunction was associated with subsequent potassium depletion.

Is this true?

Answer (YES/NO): YES